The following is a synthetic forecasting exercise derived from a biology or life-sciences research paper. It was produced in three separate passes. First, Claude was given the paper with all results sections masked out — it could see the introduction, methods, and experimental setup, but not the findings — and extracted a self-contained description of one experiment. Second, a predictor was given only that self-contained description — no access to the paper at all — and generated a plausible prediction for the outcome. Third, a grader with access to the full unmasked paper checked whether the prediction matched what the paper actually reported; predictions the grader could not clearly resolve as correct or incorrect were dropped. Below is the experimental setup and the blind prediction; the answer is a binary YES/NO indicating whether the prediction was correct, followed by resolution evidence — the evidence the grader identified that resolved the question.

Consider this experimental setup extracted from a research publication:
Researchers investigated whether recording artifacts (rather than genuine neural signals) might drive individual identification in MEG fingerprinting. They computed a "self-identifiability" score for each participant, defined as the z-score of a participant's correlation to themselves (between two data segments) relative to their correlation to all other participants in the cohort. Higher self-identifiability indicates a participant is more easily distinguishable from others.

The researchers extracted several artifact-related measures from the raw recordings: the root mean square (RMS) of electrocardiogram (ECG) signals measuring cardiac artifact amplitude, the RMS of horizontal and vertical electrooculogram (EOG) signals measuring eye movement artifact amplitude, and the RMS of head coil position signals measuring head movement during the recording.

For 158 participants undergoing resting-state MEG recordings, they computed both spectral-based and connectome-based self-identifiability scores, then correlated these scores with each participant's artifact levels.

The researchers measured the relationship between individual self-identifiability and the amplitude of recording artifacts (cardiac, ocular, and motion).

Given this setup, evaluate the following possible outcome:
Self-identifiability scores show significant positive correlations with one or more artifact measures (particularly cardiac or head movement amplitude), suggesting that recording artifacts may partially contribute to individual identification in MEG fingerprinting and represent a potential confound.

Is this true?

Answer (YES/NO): NO